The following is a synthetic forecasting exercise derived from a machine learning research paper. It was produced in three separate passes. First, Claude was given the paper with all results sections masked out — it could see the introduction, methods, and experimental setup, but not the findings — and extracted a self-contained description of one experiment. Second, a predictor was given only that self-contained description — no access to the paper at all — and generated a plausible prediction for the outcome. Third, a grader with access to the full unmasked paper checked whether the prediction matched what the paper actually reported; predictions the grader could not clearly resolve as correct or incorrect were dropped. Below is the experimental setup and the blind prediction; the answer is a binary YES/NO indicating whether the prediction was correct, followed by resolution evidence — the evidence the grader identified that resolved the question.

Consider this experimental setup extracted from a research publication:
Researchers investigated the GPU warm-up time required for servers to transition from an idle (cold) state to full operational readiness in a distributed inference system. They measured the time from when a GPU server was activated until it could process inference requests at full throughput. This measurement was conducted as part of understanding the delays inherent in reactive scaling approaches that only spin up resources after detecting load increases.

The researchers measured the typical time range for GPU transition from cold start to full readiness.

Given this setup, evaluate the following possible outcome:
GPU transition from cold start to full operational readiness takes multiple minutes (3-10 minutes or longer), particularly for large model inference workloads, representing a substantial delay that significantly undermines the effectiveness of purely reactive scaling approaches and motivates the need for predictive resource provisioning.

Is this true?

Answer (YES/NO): NO